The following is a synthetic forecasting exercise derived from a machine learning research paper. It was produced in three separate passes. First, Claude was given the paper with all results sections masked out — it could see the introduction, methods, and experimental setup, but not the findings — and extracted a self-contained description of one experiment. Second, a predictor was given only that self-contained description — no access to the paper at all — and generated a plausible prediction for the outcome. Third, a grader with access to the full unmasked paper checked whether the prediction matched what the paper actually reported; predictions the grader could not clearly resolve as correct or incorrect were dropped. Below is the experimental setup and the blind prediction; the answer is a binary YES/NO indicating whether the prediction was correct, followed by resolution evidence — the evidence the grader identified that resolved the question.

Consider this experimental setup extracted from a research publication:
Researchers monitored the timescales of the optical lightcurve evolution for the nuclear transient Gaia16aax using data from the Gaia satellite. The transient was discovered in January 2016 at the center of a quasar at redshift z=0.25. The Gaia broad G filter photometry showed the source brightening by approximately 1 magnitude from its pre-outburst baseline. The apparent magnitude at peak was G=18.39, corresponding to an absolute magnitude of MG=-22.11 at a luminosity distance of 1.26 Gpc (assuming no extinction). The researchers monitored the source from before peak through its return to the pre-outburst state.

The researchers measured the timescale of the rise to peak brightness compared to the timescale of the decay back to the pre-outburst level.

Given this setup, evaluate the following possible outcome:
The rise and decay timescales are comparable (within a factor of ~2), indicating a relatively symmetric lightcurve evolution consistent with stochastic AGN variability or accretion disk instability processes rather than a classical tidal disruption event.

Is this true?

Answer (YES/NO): NO